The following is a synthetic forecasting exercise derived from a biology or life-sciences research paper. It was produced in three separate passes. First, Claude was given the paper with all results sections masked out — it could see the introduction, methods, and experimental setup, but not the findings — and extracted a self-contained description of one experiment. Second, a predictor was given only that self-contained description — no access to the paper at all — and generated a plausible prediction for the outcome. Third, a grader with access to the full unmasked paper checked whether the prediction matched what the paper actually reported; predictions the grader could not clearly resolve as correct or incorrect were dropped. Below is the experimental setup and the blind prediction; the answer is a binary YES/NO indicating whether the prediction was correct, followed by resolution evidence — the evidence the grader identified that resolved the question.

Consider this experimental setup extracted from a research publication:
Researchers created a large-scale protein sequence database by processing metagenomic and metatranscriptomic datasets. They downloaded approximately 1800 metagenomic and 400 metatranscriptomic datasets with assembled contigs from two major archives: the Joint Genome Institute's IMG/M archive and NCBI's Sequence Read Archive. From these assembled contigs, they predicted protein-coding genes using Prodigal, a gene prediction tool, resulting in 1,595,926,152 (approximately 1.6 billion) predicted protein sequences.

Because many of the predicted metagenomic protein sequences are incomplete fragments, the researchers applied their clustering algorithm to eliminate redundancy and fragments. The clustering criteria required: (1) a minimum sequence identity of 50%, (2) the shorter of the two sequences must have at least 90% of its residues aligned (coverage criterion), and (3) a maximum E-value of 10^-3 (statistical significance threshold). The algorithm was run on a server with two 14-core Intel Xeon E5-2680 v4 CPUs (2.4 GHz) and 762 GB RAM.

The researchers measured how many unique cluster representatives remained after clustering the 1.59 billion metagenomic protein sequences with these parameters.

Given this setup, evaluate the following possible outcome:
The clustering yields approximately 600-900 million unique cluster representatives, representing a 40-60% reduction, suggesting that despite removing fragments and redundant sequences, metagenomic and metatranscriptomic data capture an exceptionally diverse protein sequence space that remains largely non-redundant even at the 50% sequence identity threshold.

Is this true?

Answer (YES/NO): NO